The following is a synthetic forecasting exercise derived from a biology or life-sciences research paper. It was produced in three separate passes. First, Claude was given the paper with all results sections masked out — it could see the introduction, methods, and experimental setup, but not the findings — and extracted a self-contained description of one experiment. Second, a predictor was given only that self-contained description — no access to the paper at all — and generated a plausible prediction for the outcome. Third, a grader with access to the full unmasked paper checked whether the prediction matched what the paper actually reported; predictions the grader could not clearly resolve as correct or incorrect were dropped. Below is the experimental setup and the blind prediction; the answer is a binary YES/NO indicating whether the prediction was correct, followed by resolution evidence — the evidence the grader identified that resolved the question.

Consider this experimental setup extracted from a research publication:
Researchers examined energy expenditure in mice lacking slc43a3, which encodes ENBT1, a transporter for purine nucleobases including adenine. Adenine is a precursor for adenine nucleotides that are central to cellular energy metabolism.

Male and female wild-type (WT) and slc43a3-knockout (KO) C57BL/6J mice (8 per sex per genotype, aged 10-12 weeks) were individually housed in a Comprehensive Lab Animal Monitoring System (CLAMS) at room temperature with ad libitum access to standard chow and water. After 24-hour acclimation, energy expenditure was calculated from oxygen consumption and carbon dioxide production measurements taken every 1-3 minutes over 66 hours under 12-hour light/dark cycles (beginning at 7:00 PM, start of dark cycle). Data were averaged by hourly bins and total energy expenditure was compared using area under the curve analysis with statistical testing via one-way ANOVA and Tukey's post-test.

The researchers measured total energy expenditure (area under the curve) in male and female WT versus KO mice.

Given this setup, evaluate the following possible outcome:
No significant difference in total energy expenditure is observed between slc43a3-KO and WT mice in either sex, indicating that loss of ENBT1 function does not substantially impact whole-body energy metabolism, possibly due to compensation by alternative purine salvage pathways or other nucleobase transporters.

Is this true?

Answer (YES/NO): NO